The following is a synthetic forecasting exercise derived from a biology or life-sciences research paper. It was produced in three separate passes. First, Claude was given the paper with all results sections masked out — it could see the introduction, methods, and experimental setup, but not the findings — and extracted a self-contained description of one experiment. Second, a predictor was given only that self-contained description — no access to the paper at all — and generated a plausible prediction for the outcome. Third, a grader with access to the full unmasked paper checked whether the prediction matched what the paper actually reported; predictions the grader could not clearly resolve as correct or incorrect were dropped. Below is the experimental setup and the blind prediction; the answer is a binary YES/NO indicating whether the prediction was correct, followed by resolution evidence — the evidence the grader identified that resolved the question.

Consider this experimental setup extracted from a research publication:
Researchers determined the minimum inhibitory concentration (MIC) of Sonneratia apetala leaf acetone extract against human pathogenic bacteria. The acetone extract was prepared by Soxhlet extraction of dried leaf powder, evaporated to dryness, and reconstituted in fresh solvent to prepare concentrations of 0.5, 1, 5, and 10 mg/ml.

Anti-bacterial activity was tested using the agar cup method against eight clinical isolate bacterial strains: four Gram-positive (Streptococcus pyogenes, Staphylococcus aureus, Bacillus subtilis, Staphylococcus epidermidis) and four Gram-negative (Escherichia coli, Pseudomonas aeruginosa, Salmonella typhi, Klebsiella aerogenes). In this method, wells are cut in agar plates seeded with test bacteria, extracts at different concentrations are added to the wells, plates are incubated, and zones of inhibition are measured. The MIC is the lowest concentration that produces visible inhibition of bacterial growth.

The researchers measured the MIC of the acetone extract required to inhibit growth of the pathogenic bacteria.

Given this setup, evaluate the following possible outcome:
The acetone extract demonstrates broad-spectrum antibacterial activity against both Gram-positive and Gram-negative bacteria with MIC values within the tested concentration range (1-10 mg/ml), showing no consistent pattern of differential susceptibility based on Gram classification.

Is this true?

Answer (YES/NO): NO